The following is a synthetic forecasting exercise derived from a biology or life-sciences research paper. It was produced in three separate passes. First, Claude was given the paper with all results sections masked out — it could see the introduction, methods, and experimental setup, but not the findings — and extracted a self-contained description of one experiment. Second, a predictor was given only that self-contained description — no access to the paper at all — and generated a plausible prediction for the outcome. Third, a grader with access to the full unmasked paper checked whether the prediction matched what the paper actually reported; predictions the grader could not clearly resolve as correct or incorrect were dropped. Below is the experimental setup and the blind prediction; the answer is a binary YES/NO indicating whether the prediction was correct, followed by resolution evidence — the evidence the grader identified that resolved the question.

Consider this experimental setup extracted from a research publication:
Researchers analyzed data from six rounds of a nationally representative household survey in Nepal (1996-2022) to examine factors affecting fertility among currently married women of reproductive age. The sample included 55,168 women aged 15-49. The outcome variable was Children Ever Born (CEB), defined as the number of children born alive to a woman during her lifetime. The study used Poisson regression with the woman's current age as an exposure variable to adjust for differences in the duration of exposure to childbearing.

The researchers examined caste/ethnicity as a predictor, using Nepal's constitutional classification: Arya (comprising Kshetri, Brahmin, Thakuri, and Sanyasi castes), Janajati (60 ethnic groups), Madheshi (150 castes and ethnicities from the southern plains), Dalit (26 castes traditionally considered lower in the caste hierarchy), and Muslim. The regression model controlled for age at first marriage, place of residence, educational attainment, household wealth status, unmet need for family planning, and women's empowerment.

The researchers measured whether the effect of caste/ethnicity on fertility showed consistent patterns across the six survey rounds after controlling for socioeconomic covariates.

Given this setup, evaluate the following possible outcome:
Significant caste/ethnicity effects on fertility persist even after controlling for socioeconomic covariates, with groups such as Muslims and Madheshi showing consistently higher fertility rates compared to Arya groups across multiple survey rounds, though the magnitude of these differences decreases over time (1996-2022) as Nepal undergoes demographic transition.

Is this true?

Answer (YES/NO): NO